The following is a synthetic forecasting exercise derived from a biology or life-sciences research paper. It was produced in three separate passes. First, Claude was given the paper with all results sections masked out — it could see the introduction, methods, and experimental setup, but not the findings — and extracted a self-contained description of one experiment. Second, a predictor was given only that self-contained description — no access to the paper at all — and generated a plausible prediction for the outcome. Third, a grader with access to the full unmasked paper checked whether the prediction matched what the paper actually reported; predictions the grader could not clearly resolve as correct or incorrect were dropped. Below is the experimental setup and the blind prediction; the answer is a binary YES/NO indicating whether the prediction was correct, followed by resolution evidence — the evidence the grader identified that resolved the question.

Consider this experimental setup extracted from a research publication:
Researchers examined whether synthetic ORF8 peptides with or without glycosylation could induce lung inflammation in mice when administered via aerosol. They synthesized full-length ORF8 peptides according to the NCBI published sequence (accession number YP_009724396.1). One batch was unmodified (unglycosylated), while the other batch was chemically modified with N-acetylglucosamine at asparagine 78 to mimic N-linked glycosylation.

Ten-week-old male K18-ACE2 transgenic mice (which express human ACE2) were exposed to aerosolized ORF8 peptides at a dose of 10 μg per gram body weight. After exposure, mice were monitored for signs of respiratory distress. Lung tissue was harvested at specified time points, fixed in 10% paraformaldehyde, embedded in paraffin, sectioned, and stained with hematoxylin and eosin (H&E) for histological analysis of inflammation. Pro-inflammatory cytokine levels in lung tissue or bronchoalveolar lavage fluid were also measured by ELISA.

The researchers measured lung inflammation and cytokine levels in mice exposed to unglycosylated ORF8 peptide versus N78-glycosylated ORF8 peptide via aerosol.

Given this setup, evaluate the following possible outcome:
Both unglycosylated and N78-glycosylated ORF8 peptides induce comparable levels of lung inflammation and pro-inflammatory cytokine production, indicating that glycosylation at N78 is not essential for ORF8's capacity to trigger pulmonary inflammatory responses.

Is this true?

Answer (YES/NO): NO